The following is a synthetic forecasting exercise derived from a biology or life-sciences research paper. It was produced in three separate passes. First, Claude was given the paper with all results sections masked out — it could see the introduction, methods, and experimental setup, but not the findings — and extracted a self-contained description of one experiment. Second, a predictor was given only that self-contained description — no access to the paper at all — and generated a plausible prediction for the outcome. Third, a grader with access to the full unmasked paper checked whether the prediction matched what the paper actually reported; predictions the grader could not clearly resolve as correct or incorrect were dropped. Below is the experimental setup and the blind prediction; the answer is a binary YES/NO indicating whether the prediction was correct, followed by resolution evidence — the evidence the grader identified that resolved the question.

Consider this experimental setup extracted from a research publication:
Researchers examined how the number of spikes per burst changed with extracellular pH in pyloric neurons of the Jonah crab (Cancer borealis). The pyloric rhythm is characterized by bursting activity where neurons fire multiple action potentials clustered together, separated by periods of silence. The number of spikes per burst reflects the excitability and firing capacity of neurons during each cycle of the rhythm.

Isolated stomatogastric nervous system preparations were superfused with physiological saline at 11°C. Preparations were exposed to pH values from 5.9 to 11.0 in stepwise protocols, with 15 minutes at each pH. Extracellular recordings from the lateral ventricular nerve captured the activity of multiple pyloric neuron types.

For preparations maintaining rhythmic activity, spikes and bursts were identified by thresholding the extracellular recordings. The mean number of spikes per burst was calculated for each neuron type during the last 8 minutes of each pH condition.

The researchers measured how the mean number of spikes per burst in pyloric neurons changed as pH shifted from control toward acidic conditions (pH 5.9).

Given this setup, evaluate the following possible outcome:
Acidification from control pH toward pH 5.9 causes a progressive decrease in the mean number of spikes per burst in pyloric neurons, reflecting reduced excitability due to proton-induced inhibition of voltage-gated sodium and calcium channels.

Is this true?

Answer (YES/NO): NO